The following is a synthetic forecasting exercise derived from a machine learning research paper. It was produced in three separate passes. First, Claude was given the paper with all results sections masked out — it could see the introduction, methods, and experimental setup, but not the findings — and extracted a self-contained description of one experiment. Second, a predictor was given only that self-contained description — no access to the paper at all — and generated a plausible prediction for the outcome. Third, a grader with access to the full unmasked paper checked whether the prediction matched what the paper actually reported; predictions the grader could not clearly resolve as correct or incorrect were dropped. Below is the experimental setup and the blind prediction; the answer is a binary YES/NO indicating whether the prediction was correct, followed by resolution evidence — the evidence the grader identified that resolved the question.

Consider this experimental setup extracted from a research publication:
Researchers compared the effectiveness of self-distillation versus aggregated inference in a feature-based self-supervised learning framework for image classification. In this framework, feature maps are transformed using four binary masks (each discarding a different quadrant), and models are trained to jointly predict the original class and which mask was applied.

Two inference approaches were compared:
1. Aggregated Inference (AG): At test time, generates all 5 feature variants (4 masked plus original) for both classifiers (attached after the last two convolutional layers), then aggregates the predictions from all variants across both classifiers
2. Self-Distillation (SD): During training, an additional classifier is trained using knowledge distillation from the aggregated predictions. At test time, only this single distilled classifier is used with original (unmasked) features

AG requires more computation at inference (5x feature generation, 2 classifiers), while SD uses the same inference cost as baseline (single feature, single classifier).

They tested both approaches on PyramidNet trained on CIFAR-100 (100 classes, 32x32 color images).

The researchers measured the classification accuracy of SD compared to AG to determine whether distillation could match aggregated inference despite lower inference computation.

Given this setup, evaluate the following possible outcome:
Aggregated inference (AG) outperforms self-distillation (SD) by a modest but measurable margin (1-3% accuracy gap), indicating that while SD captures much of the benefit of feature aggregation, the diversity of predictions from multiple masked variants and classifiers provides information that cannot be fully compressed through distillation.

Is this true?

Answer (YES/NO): NO